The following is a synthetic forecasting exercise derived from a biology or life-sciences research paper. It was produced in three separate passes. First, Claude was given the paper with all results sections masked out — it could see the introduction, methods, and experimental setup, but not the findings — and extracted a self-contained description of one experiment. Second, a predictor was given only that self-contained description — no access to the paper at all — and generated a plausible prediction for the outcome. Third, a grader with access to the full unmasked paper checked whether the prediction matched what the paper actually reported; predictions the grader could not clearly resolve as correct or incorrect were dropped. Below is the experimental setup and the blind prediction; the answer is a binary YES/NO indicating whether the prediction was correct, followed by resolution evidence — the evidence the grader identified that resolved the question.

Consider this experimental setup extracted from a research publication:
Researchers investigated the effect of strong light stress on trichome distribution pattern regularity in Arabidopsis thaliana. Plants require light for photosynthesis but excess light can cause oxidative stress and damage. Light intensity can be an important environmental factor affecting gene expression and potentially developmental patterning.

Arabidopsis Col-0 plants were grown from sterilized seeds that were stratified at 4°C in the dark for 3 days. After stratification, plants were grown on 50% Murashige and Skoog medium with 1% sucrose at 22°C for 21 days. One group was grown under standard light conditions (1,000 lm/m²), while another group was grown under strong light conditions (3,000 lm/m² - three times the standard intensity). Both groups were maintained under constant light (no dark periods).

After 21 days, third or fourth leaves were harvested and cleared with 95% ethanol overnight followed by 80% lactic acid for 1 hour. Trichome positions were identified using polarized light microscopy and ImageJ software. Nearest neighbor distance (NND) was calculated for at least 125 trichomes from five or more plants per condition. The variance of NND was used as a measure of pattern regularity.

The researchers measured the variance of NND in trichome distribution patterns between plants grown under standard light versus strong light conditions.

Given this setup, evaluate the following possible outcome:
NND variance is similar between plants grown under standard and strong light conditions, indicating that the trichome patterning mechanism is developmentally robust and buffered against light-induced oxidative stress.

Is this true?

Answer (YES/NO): NO